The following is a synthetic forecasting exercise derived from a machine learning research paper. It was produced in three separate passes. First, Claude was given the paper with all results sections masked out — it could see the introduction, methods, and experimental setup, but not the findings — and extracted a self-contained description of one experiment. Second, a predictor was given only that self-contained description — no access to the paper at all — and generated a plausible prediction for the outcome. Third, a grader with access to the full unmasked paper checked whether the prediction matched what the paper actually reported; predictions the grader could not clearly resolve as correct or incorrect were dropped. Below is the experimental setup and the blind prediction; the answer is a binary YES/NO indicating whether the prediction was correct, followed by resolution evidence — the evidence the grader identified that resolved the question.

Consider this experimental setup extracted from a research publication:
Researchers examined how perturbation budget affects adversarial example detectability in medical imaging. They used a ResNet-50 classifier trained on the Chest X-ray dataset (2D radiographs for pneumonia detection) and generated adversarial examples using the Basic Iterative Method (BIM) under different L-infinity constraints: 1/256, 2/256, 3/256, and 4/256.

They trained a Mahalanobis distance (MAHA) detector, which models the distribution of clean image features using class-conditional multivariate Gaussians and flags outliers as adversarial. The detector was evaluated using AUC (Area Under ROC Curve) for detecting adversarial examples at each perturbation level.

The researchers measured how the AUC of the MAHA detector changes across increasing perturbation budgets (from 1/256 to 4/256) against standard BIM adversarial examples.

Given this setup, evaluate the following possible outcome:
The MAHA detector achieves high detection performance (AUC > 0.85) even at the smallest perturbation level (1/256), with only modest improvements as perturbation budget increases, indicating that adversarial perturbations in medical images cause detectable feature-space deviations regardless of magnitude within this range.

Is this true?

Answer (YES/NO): NO